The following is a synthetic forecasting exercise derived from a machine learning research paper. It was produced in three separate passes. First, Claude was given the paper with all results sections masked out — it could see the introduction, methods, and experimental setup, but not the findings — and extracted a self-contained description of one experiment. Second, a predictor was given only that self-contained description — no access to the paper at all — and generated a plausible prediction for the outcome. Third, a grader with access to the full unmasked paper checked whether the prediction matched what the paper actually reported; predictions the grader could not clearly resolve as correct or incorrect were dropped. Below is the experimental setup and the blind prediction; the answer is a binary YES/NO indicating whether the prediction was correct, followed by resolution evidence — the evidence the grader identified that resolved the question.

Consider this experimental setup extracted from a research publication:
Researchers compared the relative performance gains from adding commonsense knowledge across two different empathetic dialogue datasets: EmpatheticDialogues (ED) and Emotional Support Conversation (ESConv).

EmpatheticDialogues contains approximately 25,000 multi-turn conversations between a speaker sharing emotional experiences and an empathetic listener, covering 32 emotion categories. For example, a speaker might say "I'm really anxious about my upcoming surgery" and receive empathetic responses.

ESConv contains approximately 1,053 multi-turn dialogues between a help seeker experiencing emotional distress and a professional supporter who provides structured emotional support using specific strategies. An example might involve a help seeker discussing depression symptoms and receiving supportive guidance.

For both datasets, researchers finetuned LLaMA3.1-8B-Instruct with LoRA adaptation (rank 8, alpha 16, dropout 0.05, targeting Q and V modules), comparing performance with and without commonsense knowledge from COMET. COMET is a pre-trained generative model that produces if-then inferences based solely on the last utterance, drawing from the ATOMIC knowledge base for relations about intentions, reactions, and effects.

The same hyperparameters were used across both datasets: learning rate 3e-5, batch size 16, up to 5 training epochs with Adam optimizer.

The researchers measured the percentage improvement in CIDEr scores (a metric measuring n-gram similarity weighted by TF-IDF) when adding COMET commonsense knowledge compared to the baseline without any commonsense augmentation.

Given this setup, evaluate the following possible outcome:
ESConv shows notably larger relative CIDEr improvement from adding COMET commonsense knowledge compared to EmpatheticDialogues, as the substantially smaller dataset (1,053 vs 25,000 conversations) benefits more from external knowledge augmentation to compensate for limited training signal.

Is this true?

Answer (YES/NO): NO